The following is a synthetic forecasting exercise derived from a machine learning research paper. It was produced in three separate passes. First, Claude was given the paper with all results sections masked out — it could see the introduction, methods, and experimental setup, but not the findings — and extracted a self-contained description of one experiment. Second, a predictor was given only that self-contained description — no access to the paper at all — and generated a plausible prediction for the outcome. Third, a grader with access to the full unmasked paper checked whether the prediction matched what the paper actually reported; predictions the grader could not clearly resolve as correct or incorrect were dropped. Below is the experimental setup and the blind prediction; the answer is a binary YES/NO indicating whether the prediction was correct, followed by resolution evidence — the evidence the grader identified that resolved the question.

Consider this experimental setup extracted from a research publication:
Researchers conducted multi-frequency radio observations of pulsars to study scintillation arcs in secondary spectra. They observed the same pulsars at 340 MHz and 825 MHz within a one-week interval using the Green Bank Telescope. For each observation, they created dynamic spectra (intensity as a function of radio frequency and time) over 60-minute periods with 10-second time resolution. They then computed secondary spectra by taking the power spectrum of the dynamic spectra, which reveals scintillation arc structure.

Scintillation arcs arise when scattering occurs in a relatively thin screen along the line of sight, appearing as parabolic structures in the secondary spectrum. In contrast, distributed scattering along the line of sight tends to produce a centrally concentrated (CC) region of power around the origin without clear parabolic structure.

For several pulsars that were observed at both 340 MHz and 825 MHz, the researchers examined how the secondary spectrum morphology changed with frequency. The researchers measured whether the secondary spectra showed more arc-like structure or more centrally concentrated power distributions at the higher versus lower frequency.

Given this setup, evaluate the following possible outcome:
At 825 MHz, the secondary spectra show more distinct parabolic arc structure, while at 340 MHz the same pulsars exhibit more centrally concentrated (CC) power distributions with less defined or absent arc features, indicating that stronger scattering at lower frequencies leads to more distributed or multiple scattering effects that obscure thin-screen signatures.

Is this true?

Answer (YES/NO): YES